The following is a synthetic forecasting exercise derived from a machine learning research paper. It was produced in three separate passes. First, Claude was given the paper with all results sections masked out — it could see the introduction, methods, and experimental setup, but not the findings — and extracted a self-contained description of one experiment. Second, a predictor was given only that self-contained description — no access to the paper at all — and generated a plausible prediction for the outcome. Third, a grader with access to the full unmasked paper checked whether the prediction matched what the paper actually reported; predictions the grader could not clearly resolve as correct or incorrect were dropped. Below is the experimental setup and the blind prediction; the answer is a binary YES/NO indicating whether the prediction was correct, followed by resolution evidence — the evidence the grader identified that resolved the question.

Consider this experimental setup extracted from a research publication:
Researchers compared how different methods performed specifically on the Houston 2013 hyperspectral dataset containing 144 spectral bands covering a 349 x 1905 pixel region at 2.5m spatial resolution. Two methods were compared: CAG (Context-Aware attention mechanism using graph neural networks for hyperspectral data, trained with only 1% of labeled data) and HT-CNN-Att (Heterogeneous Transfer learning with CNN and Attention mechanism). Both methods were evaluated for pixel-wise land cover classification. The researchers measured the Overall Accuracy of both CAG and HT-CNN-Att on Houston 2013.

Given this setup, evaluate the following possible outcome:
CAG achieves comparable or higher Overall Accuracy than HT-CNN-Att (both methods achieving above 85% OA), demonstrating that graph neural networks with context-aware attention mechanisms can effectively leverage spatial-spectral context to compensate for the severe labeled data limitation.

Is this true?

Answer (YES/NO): NO